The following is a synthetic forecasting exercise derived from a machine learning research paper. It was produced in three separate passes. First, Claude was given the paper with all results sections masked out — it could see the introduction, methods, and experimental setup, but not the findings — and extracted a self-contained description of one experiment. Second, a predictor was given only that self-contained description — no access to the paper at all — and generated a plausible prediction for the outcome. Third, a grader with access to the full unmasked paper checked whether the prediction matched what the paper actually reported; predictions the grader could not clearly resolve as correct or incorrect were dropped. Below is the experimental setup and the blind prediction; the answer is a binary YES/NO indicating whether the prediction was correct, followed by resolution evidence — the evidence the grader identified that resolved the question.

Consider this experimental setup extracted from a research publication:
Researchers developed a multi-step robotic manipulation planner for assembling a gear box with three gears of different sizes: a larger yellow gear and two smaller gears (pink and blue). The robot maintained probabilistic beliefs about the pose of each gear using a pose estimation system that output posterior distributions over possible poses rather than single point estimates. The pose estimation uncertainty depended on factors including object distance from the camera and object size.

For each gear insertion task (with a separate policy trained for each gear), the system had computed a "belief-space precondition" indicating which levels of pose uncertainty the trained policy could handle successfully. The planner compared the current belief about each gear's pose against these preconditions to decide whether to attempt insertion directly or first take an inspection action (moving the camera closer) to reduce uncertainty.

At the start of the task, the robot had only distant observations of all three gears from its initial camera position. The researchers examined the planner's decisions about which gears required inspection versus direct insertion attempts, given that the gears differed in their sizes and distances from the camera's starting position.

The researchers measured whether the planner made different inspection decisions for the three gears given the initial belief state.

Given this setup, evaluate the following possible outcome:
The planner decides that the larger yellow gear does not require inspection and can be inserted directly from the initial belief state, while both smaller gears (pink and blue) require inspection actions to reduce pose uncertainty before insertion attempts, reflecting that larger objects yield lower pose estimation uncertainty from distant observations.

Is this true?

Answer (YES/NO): YES